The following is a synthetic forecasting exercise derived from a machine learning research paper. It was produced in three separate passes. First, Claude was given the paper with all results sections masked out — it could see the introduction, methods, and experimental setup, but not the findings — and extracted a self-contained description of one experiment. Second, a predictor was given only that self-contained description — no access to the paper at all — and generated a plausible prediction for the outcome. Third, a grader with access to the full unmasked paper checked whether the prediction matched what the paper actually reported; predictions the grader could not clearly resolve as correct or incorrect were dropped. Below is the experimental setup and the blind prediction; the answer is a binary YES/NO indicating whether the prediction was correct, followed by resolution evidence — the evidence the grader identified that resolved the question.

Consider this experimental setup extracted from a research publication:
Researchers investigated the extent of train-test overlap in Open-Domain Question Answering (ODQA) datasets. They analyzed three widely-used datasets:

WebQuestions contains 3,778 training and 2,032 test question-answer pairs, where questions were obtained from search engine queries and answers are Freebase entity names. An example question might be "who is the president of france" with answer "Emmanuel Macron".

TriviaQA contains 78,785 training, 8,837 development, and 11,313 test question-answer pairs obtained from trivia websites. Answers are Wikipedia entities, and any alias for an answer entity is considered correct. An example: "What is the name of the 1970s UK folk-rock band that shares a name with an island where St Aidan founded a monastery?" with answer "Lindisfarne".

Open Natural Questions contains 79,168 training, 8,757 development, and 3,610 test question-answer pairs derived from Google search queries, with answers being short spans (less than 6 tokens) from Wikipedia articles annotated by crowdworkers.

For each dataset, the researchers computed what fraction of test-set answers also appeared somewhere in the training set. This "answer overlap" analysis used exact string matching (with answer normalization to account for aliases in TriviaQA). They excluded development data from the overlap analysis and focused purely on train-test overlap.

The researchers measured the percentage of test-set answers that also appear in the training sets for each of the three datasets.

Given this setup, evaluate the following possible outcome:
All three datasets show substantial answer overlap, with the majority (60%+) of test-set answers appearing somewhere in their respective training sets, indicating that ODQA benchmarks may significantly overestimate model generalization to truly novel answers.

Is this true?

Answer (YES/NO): NO